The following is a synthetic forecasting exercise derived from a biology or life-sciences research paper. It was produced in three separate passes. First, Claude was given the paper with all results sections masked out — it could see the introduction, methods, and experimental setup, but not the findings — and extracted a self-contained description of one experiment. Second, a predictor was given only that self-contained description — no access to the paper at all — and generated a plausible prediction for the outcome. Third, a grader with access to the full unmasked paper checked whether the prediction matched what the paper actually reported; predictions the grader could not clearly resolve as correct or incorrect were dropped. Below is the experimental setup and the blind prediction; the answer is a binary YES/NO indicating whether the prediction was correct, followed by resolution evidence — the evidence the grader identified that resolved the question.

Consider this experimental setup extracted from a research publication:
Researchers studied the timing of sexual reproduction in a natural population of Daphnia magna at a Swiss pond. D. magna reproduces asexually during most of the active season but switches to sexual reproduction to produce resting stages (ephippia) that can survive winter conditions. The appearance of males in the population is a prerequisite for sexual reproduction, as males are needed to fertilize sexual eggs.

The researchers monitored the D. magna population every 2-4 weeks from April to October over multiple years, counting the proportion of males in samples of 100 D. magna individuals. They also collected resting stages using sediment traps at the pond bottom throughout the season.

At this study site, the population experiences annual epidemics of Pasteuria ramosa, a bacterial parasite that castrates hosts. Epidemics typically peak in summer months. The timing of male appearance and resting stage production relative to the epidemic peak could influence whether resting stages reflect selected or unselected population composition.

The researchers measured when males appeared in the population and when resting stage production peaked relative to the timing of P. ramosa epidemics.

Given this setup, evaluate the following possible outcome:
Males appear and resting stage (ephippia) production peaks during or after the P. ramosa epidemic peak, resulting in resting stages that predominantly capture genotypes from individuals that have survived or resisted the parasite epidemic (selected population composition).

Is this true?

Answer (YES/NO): NO